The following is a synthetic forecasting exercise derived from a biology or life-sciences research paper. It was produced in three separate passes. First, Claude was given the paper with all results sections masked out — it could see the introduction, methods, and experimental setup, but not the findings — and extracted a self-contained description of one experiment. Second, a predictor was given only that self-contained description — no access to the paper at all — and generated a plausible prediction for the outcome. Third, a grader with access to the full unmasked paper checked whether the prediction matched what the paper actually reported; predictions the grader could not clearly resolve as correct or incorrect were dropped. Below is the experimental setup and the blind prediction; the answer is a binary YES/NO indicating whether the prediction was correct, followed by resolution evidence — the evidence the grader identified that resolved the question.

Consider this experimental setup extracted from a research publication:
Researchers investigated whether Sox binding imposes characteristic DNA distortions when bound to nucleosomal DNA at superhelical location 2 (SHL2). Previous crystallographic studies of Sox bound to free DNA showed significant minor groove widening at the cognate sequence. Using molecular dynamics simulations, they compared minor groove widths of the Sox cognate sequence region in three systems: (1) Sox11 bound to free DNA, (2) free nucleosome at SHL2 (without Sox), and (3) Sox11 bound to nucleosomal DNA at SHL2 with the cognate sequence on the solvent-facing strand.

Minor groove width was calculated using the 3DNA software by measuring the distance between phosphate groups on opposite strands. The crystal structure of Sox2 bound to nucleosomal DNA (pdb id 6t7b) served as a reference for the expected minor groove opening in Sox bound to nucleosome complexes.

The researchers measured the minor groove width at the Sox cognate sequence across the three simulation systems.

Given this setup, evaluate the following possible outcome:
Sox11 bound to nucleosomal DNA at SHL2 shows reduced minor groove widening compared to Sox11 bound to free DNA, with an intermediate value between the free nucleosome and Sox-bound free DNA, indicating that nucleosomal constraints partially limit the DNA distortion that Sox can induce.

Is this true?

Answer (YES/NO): NO